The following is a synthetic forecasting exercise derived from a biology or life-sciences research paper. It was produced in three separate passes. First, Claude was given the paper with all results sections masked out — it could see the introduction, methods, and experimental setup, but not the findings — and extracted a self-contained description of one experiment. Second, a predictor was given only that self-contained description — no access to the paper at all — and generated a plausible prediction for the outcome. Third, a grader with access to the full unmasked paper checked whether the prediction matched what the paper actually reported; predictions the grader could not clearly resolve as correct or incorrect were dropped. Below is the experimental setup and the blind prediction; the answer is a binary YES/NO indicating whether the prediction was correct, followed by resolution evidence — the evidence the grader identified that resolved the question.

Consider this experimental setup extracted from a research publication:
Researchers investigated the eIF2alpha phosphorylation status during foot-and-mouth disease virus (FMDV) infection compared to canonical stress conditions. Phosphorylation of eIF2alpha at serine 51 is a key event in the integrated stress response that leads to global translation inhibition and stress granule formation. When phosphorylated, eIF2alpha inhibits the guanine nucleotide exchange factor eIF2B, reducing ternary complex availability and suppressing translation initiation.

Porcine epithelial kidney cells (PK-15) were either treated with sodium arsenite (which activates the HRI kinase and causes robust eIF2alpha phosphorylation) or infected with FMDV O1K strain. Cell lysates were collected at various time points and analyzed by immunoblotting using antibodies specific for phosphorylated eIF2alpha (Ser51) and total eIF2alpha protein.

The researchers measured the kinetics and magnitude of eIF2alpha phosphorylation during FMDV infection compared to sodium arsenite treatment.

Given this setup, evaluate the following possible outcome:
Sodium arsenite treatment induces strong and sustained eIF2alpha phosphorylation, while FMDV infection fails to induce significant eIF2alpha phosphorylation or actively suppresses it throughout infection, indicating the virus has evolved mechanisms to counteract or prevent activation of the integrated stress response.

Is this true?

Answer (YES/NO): NO